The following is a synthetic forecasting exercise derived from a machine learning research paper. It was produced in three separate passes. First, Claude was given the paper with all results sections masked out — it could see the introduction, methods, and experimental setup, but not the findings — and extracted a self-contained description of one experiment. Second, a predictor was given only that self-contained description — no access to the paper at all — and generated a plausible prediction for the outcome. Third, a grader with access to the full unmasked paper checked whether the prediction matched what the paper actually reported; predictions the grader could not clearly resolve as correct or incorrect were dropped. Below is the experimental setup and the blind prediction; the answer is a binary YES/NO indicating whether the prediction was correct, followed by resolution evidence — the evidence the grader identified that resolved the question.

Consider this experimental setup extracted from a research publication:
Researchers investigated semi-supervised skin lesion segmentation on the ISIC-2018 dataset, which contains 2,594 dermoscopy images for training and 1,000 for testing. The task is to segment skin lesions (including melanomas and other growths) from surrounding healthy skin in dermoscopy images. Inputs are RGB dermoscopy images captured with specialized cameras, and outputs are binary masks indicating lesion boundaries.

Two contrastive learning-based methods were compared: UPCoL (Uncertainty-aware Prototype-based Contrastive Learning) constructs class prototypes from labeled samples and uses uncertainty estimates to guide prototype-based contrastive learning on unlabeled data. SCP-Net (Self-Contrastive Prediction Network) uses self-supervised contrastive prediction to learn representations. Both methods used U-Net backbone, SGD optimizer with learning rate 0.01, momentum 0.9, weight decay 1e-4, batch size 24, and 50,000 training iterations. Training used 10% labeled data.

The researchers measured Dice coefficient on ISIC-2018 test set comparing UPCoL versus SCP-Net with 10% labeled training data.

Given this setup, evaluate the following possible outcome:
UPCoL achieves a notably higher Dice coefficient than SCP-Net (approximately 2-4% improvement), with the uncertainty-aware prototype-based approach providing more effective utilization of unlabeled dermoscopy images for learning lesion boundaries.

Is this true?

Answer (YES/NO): NO